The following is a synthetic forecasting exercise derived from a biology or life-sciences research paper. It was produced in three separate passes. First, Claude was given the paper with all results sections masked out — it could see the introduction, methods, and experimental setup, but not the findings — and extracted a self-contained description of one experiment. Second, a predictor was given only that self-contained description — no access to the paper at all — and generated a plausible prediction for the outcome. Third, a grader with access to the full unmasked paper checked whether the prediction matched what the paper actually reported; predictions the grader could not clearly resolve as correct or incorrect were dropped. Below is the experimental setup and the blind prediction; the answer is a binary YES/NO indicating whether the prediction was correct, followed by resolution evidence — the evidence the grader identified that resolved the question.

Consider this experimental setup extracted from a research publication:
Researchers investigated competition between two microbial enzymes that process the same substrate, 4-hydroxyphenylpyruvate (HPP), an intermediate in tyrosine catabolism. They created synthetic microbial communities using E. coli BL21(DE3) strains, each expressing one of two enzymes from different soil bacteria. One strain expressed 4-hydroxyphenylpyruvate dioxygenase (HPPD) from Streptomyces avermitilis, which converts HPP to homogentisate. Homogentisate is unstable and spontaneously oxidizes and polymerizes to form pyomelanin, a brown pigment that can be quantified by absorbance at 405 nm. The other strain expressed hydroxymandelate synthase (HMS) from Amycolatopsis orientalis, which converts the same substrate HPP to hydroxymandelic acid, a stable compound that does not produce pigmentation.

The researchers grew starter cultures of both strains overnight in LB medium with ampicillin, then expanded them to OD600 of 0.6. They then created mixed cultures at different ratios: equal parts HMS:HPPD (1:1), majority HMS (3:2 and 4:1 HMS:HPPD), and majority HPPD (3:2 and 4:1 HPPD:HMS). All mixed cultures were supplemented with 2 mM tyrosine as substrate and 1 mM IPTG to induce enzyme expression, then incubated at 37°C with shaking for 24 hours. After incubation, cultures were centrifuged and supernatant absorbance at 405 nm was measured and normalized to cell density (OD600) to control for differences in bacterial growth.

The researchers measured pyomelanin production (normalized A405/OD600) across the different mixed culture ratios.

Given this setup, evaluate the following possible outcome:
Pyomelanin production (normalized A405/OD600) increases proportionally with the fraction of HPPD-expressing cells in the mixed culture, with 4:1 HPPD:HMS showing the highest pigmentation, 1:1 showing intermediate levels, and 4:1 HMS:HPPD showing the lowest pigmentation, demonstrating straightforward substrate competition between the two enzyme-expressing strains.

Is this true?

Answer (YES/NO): YES